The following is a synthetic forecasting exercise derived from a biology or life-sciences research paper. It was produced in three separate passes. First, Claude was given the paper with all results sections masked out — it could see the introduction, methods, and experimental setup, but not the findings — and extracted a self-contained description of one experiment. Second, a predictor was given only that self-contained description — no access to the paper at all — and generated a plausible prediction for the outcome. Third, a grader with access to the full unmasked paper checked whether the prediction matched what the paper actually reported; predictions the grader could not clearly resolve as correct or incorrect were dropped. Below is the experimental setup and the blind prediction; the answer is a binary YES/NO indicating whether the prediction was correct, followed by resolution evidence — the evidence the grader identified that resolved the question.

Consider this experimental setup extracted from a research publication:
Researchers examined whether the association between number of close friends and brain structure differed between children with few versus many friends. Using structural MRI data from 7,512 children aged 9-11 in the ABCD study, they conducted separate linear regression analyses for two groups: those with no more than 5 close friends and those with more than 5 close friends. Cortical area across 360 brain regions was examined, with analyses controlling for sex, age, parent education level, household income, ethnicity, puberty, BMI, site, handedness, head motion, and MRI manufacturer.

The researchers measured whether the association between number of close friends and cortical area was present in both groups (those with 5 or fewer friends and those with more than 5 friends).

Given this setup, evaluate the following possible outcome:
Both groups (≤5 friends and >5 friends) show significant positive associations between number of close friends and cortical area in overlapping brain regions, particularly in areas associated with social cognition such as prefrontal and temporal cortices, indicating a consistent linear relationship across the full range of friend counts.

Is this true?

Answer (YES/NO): NO